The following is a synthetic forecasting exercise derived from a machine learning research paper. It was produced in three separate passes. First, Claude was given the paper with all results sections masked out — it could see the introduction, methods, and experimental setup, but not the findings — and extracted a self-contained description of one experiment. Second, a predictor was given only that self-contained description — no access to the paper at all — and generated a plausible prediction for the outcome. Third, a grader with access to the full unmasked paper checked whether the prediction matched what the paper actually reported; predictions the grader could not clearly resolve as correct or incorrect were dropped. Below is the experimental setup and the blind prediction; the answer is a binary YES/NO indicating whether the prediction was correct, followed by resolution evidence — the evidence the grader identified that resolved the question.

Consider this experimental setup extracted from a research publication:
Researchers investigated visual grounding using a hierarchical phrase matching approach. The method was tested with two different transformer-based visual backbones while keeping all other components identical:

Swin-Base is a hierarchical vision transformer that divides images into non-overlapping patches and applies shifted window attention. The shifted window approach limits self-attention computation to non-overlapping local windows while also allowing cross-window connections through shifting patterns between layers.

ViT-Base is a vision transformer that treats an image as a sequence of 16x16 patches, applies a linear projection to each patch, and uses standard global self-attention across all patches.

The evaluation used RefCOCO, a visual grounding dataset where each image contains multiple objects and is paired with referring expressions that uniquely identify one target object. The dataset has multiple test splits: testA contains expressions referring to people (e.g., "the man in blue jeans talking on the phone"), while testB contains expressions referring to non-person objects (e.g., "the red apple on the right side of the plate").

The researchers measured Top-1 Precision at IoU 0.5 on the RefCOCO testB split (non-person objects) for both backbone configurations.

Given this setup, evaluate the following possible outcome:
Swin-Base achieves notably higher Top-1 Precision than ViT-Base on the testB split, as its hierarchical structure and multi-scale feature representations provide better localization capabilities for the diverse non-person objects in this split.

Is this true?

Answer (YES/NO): NO